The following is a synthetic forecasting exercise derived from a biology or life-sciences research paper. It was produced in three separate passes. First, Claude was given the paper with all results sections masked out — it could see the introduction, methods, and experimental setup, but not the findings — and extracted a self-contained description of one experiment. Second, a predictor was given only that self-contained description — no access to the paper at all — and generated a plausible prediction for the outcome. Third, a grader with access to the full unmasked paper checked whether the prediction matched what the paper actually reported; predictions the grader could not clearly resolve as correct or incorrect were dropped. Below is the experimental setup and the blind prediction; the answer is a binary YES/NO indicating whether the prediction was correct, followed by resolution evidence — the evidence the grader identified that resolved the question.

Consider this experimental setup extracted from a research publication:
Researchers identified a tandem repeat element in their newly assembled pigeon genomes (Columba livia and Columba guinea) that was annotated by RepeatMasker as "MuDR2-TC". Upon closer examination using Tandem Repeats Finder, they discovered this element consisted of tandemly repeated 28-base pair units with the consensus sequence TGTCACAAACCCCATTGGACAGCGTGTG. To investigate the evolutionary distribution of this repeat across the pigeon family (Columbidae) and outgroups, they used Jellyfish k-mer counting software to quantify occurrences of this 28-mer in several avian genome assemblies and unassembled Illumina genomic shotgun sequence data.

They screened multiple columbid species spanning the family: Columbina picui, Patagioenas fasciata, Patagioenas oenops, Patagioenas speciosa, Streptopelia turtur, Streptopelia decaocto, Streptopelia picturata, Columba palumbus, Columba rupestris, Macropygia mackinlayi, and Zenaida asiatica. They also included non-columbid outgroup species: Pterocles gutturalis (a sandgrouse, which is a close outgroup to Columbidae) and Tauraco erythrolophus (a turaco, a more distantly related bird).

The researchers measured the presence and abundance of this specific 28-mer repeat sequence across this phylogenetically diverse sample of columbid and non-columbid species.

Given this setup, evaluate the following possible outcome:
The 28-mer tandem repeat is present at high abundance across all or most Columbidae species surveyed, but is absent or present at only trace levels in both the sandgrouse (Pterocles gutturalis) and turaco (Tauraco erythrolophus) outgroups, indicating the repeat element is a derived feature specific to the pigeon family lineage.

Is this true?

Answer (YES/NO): NO